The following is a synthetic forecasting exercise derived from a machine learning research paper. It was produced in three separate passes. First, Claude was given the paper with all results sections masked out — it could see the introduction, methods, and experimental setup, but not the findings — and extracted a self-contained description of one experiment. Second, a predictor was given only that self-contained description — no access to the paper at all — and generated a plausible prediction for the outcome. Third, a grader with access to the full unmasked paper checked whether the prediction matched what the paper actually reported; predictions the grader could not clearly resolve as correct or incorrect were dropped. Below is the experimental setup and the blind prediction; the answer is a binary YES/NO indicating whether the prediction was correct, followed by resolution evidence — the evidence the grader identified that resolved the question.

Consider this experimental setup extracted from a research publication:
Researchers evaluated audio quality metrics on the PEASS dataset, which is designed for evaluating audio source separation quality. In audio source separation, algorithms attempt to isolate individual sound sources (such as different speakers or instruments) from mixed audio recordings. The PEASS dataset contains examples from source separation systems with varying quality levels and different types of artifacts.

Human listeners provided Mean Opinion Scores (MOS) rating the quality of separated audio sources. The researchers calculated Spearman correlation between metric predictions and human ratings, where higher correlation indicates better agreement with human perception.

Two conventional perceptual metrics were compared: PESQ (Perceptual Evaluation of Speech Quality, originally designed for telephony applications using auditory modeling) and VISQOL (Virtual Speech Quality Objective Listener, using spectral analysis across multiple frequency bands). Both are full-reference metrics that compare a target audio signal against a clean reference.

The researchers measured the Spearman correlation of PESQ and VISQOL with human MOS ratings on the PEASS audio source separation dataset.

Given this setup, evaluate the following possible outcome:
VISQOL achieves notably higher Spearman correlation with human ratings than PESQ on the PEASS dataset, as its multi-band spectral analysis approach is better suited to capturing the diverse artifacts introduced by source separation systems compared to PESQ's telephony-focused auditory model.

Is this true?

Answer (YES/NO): NO